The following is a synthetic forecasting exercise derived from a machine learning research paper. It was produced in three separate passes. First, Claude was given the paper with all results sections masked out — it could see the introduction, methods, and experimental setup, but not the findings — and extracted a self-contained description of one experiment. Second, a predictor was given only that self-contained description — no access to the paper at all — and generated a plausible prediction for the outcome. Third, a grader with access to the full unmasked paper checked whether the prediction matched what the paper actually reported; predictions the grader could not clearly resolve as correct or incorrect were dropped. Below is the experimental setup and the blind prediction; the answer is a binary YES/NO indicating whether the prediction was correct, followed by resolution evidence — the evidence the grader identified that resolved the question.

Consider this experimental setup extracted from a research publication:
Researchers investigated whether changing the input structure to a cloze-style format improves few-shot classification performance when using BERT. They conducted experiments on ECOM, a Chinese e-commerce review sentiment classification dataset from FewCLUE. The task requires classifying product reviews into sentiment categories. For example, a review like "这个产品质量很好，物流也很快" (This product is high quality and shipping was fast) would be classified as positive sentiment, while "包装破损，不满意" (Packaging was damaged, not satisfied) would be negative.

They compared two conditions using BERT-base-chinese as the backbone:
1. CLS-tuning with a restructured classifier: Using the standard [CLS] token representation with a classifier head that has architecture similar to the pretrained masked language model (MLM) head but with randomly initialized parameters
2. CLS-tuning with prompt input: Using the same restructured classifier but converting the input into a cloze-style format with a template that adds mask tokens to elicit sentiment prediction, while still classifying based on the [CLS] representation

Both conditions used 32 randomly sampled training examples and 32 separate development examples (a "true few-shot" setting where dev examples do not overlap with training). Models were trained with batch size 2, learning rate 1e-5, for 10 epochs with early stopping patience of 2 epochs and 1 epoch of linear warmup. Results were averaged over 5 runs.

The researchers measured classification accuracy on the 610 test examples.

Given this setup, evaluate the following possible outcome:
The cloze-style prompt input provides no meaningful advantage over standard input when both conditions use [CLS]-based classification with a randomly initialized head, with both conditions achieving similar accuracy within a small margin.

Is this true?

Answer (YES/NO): NO